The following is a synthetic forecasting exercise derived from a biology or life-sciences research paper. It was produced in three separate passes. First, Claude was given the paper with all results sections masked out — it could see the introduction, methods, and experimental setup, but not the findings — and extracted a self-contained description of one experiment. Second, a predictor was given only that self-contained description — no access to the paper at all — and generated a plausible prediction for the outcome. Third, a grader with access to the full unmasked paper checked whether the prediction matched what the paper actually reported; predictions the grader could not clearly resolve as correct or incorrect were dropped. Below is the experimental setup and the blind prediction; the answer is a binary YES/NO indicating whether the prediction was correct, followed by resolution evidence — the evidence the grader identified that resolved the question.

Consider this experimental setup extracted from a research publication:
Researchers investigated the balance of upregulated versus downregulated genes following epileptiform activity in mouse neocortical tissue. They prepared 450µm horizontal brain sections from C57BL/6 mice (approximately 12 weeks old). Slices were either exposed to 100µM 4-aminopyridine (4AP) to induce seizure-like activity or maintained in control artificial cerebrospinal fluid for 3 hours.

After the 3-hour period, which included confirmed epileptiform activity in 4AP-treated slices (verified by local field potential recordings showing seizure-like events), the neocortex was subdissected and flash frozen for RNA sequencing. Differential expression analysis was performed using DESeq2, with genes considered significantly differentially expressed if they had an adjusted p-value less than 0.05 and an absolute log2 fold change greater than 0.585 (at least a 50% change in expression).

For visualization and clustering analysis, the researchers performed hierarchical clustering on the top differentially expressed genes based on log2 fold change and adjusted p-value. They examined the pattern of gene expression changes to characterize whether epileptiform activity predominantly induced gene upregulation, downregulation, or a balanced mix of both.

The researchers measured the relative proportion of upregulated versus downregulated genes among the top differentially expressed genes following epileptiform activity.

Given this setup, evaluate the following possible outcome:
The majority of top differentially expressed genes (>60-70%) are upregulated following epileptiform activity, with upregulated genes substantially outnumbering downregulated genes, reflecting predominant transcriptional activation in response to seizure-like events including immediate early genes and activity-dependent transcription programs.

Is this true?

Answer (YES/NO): YES